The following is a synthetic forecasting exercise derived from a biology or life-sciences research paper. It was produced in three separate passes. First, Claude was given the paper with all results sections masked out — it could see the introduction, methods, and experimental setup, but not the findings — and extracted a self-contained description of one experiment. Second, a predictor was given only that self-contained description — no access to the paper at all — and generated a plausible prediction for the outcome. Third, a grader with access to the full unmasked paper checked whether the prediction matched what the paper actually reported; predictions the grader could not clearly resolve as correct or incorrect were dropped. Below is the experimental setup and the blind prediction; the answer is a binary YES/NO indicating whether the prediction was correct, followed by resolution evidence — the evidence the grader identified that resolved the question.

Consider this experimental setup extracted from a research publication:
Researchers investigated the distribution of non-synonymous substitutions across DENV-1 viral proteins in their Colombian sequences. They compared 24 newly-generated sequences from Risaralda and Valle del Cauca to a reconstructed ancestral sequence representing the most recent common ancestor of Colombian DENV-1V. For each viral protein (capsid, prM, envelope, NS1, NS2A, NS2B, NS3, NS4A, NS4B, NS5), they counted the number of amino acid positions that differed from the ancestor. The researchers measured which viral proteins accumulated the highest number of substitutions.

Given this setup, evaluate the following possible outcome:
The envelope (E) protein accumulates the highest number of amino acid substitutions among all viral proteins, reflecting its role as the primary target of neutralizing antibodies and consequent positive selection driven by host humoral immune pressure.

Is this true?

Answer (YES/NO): NO